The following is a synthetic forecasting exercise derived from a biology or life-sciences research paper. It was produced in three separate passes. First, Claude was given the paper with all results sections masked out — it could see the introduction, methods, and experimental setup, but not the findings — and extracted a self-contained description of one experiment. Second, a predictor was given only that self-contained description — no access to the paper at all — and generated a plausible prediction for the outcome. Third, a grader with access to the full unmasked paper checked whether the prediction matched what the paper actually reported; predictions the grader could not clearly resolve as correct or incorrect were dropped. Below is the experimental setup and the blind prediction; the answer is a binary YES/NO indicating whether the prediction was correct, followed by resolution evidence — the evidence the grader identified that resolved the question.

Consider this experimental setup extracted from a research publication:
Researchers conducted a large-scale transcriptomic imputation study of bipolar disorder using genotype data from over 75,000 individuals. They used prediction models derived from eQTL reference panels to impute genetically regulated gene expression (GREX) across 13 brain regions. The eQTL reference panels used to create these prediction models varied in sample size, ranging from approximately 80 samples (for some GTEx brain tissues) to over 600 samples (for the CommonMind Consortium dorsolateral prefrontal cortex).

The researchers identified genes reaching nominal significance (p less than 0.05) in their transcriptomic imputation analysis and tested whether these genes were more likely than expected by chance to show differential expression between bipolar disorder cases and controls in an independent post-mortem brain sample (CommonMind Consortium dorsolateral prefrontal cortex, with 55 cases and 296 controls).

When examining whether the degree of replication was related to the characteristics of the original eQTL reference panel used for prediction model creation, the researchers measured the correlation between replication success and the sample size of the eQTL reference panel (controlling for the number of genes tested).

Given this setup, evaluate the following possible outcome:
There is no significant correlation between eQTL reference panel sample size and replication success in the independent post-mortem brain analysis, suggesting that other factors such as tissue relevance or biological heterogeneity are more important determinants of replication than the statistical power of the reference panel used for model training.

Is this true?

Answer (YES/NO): NO